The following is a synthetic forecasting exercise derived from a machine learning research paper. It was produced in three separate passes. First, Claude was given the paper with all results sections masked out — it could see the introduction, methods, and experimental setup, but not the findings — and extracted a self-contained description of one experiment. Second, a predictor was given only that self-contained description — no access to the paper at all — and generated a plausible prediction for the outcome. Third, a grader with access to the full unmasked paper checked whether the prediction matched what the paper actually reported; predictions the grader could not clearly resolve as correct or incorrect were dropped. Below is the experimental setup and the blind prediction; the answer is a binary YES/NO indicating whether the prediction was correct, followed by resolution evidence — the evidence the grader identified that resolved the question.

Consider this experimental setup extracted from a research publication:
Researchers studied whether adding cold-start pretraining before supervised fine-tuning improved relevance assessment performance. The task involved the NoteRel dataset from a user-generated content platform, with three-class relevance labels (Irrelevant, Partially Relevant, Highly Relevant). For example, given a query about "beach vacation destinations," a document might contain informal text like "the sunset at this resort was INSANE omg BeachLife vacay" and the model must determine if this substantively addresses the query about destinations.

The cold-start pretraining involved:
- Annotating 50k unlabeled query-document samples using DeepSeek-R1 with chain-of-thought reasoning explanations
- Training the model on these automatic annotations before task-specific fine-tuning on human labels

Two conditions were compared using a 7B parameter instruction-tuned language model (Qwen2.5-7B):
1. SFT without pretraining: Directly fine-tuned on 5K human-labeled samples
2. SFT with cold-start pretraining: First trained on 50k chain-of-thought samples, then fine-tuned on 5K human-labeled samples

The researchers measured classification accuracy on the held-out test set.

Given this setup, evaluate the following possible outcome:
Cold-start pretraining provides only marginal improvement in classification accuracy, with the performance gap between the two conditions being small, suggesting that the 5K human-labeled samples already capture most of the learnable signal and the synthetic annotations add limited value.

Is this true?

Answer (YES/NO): YES